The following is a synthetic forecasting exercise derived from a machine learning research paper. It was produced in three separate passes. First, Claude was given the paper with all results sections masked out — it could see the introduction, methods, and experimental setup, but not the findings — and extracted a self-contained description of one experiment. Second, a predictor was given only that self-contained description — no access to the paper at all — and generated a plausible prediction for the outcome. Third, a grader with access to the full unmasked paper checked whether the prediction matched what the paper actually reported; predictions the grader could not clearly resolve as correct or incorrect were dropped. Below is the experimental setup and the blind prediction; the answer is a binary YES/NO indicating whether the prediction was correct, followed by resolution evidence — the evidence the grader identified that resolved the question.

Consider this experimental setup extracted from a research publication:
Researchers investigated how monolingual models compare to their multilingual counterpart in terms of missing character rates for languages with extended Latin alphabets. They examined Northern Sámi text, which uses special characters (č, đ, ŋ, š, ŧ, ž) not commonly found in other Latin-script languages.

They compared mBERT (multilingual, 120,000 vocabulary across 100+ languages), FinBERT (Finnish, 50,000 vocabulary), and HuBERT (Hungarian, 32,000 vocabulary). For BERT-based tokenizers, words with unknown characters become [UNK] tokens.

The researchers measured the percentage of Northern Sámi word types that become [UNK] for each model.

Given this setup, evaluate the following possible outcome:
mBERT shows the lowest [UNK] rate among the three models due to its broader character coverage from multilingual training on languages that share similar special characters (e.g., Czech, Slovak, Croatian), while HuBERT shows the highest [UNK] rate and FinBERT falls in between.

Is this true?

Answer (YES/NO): NO